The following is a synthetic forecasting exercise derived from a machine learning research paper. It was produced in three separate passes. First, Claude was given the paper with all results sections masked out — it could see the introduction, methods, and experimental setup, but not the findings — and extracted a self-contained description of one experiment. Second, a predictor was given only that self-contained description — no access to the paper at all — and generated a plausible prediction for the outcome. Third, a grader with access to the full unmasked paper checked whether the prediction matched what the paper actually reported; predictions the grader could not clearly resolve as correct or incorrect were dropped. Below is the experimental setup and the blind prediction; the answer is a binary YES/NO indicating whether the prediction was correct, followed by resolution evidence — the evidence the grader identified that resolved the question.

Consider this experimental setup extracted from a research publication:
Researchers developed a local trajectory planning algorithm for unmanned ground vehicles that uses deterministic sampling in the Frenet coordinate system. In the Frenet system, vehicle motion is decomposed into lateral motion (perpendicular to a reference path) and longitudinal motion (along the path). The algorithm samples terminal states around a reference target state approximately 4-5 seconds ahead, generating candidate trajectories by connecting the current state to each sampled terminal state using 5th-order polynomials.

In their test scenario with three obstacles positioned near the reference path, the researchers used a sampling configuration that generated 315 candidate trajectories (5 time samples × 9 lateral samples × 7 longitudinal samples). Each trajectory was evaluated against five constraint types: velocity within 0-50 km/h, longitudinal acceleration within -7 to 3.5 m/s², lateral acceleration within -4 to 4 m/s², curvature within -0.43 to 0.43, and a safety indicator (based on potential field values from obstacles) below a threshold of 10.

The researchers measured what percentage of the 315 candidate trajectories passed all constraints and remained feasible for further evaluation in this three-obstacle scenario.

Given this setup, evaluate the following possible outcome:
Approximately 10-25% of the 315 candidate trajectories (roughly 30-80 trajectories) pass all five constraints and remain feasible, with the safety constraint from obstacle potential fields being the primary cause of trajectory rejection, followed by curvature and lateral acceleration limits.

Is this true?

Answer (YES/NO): NO